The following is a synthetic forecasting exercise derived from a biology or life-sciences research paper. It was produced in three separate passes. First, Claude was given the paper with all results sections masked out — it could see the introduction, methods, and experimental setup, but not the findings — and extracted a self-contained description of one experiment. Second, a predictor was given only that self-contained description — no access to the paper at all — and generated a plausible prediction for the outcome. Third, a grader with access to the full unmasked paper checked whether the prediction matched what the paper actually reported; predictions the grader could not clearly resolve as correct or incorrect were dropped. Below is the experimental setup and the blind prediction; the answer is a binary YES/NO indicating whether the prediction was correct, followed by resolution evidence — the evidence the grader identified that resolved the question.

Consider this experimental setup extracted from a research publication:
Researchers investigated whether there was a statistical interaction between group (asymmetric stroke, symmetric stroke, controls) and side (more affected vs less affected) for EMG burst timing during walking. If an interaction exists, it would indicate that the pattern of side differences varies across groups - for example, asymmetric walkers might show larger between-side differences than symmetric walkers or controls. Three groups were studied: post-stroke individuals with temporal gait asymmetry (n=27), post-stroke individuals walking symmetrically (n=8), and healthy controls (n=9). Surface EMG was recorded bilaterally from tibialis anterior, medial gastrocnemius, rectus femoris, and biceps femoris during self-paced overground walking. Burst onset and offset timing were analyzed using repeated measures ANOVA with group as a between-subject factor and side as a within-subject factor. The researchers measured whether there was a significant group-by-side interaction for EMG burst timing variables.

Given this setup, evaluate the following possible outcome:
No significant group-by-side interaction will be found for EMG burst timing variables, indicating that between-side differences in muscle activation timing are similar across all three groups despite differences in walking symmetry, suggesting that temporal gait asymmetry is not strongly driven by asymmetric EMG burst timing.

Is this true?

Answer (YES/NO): NO